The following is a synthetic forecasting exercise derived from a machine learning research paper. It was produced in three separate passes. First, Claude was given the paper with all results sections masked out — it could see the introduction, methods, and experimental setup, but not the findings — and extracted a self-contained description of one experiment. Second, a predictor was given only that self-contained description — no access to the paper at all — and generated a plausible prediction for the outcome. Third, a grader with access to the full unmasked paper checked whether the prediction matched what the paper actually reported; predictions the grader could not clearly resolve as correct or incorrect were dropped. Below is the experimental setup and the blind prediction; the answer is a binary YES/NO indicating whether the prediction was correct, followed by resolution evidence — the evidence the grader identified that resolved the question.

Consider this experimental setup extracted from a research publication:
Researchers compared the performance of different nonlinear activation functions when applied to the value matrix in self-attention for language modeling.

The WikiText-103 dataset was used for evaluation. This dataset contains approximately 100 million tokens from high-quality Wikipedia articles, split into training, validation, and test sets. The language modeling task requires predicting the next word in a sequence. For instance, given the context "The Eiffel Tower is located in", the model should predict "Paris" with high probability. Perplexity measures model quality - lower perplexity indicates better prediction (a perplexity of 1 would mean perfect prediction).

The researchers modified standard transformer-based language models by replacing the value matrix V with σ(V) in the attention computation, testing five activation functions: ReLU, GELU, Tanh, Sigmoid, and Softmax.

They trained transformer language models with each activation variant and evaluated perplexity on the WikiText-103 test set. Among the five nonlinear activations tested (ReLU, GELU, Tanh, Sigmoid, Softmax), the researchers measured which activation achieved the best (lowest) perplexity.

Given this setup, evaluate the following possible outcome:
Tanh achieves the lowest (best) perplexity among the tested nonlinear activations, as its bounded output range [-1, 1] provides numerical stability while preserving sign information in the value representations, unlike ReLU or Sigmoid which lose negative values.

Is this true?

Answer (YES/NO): NO